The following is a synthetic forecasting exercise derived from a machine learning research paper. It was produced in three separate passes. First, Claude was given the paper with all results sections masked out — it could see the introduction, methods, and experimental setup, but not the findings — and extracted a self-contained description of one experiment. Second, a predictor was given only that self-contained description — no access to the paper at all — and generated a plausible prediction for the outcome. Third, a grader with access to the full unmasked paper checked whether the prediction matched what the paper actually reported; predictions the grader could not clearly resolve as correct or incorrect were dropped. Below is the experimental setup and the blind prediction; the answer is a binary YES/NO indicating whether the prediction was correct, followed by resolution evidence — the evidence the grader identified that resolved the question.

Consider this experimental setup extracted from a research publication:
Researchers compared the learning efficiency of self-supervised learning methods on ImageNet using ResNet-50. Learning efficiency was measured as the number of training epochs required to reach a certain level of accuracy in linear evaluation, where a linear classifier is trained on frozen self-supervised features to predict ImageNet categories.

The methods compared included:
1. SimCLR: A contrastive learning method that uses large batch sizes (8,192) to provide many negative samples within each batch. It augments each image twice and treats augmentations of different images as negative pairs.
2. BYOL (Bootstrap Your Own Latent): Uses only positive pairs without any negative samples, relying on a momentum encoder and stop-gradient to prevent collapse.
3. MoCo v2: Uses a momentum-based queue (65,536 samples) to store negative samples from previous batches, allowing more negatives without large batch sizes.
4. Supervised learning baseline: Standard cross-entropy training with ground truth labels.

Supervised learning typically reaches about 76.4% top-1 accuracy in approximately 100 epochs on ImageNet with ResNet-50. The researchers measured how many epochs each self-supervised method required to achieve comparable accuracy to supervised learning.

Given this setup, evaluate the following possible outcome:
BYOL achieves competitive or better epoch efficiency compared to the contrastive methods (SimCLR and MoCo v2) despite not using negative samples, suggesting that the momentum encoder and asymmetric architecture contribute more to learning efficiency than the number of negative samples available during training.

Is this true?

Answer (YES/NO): NO